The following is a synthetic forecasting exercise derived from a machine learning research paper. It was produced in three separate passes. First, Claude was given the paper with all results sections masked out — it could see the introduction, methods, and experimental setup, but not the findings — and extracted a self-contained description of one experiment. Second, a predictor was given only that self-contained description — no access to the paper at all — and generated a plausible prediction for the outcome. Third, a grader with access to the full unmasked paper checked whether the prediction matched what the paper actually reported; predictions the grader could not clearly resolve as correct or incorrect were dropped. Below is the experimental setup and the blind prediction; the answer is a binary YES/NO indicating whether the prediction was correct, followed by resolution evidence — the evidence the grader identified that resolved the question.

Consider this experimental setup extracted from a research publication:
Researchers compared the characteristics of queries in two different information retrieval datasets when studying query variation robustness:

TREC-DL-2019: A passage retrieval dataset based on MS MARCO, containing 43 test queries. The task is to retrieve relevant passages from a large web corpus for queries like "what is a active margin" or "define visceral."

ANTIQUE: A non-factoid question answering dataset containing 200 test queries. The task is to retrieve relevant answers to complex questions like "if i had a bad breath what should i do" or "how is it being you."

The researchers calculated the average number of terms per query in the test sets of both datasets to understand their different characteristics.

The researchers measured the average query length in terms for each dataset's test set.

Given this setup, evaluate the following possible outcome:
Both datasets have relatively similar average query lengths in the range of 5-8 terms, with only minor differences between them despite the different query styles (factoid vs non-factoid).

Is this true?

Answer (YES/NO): NO